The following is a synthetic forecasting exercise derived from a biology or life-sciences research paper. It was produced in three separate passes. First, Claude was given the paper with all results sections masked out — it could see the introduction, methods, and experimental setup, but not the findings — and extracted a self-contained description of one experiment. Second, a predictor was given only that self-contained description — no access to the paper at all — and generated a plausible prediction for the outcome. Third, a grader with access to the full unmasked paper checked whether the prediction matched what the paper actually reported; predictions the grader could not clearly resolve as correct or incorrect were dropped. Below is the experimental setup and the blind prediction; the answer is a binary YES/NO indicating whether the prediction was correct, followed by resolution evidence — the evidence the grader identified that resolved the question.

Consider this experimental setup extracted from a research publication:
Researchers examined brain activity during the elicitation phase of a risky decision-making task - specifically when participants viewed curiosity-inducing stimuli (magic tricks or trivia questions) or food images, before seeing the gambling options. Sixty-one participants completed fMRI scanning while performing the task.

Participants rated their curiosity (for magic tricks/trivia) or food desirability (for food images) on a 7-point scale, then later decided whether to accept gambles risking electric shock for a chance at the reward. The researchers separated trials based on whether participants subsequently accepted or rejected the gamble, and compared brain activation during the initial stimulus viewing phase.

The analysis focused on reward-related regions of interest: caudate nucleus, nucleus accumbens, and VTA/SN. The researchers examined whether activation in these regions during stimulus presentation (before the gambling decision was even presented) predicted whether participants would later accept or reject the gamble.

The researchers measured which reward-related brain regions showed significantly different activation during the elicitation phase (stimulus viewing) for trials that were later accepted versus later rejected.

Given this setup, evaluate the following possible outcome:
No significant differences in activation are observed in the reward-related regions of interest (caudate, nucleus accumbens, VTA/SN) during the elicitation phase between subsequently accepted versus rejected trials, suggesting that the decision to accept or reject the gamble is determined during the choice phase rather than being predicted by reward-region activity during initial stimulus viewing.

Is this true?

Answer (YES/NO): NO